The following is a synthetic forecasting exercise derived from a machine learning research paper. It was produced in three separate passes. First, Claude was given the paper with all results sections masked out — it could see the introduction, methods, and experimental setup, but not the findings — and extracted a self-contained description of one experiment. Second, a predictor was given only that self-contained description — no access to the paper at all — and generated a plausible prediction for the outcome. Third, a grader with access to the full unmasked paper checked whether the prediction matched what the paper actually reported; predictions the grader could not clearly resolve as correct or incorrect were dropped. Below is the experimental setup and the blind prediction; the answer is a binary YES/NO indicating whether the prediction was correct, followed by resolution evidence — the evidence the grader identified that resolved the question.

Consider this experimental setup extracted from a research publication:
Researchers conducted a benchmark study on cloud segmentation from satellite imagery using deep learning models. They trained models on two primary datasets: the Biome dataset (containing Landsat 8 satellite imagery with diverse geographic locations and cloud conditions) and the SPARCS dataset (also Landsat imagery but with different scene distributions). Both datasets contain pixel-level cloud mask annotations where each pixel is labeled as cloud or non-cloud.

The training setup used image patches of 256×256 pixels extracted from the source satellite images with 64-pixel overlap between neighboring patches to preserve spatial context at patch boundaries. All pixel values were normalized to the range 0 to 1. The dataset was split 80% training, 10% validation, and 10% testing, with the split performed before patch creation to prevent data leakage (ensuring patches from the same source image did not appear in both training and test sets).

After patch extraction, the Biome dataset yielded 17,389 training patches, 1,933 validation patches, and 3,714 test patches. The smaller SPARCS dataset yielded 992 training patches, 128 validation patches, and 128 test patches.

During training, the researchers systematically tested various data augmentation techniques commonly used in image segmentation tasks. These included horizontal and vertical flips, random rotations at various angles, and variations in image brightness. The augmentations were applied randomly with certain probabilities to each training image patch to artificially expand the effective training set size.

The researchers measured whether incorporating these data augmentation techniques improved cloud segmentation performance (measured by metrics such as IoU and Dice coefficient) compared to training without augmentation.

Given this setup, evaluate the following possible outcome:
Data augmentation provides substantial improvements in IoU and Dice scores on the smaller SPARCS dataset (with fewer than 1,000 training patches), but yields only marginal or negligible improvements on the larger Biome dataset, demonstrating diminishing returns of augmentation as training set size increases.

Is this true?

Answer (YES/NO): NO